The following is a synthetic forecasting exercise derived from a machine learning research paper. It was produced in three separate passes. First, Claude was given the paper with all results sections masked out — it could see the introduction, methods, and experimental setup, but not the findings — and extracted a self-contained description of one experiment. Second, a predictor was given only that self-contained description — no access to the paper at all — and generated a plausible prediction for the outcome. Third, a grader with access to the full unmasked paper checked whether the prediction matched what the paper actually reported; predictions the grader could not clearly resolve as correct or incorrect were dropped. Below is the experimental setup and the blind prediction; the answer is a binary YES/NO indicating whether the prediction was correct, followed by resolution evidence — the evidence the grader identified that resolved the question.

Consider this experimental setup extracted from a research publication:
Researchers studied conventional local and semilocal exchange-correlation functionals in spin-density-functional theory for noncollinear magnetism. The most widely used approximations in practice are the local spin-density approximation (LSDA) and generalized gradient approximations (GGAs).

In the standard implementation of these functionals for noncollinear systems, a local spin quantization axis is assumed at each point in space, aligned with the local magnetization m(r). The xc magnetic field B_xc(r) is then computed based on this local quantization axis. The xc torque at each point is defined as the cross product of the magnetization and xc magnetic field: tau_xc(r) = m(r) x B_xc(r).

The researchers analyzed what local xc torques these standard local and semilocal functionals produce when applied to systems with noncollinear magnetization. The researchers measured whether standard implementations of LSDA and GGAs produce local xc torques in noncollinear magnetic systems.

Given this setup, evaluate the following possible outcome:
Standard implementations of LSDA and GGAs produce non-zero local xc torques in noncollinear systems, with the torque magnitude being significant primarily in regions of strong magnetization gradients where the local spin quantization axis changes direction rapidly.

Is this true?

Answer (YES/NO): NO